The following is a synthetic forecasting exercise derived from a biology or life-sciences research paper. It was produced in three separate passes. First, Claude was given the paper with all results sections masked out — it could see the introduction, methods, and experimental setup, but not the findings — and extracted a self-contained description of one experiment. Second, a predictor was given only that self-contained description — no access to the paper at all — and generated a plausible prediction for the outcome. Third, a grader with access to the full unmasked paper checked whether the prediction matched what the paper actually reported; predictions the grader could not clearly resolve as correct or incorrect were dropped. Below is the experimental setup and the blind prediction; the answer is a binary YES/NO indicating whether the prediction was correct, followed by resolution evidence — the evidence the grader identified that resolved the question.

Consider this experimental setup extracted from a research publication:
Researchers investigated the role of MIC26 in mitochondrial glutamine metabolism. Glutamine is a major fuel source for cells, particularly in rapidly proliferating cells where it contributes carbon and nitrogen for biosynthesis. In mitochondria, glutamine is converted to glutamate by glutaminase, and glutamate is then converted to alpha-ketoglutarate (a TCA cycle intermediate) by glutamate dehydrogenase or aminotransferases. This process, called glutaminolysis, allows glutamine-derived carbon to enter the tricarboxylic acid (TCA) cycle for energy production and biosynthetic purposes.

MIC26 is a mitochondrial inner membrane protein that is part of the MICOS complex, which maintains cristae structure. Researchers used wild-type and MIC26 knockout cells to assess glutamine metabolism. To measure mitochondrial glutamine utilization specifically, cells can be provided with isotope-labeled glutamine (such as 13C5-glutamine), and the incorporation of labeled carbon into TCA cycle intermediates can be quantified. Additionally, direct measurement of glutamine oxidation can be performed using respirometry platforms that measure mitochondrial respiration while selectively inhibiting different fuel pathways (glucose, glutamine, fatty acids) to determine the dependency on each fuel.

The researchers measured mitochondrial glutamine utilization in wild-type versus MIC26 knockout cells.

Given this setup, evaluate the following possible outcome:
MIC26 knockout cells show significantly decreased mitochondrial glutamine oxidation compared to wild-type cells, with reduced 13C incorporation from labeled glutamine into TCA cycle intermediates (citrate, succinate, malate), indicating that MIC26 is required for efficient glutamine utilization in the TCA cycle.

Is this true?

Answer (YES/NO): YES